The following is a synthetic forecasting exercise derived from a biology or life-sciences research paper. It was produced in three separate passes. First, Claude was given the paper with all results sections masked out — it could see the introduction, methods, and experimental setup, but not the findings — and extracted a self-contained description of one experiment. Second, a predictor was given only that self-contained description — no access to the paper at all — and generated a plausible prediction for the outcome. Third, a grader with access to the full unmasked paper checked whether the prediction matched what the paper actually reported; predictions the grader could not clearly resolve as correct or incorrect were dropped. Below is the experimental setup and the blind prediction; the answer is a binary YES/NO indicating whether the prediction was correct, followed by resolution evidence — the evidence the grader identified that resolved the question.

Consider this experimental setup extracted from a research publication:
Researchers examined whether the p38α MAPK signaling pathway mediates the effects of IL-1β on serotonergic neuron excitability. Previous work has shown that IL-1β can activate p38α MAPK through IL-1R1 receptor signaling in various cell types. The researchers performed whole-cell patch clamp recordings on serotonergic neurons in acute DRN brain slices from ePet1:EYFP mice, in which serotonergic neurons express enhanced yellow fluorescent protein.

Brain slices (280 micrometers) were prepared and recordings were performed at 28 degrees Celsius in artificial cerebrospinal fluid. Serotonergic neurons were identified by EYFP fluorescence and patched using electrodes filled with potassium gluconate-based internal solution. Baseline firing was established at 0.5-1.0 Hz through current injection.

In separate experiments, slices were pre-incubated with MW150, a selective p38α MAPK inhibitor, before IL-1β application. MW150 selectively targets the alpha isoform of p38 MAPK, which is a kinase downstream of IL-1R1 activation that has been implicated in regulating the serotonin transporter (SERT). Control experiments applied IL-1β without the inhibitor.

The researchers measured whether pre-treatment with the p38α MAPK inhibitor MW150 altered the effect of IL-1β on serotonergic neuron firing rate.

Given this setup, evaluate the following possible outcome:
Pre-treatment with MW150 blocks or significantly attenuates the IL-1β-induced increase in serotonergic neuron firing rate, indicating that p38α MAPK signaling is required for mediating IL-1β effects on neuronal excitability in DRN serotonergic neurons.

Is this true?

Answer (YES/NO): NO